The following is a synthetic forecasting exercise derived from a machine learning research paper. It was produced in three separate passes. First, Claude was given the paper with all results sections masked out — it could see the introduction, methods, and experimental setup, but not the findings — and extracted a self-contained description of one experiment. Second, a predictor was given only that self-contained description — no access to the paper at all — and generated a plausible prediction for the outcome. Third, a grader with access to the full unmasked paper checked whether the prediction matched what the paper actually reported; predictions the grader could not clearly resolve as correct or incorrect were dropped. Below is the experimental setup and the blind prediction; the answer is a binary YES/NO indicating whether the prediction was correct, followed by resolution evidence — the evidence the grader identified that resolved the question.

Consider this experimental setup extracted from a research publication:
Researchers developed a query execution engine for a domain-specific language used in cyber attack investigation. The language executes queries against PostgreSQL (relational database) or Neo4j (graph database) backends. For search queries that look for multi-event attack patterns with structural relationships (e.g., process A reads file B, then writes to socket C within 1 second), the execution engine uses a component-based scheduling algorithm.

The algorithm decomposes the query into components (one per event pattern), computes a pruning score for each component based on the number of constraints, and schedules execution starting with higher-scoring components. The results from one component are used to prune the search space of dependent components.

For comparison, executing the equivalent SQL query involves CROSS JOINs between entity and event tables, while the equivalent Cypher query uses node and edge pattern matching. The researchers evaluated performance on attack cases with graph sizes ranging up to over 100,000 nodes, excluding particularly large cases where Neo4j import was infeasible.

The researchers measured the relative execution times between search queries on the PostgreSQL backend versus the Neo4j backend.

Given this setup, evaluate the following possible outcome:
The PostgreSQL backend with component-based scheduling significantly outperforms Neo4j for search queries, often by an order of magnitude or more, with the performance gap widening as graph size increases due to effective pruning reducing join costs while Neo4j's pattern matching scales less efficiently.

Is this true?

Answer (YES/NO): NO